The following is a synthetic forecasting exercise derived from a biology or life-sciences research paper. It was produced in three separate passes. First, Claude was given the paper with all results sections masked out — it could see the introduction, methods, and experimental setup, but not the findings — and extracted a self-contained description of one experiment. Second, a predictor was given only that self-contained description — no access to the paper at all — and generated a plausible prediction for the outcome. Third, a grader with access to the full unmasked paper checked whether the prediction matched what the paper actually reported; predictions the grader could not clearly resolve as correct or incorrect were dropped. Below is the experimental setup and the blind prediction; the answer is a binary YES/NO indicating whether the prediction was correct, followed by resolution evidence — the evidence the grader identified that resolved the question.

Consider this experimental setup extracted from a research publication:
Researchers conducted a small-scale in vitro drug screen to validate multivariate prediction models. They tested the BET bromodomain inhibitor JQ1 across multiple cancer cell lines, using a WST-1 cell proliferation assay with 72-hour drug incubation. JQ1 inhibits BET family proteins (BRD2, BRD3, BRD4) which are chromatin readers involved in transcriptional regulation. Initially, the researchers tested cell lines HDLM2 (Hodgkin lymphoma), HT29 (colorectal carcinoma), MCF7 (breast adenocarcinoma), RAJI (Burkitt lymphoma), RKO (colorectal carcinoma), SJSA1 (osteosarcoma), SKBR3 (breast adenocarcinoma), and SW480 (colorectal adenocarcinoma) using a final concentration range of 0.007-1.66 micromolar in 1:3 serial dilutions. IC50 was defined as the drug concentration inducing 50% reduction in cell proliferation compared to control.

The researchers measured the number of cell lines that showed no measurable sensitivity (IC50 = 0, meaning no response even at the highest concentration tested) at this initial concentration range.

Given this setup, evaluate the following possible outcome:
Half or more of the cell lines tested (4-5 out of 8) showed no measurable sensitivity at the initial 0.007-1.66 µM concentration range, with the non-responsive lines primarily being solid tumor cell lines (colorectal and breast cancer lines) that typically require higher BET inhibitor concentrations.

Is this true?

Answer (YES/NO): NO